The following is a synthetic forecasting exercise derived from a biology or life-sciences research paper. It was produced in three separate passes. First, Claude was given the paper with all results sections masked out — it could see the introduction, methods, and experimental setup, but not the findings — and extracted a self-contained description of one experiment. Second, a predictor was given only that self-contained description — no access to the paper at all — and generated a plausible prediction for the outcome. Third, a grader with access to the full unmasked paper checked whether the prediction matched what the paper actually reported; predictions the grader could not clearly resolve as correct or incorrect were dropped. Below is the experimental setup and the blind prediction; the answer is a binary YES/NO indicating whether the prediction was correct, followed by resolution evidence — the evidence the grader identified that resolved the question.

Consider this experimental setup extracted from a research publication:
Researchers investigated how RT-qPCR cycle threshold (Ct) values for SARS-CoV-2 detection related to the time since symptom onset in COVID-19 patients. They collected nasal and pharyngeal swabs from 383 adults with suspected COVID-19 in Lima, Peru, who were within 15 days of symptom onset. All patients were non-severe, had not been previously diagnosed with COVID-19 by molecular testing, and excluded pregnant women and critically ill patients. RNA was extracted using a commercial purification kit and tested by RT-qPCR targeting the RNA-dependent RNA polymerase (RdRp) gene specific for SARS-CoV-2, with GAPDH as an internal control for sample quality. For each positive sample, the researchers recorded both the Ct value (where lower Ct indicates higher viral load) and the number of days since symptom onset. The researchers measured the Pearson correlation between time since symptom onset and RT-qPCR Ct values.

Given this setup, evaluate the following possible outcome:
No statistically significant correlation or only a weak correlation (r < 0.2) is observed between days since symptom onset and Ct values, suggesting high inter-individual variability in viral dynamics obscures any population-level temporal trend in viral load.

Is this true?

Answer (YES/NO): NO